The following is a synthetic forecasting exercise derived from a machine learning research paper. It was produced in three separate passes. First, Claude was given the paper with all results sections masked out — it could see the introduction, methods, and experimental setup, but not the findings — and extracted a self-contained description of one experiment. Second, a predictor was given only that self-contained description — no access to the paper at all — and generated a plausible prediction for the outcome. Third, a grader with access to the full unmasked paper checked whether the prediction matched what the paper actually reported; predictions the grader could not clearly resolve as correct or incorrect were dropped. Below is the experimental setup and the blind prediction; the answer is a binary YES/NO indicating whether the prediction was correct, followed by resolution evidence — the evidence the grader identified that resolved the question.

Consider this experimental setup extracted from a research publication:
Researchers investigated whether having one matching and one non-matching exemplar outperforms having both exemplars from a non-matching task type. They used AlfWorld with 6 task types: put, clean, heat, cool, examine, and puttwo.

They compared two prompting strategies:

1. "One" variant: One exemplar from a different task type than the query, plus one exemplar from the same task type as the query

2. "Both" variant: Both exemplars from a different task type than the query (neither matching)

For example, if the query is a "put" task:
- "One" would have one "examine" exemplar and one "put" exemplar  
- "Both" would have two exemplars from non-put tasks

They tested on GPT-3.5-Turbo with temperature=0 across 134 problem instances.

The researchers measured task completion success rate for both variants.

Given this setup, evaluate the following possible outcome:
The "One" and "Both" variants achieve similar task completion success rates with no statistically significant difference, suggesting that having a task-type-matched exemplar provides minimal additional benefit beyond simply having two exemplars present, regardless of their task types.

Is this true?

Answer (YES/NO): NO